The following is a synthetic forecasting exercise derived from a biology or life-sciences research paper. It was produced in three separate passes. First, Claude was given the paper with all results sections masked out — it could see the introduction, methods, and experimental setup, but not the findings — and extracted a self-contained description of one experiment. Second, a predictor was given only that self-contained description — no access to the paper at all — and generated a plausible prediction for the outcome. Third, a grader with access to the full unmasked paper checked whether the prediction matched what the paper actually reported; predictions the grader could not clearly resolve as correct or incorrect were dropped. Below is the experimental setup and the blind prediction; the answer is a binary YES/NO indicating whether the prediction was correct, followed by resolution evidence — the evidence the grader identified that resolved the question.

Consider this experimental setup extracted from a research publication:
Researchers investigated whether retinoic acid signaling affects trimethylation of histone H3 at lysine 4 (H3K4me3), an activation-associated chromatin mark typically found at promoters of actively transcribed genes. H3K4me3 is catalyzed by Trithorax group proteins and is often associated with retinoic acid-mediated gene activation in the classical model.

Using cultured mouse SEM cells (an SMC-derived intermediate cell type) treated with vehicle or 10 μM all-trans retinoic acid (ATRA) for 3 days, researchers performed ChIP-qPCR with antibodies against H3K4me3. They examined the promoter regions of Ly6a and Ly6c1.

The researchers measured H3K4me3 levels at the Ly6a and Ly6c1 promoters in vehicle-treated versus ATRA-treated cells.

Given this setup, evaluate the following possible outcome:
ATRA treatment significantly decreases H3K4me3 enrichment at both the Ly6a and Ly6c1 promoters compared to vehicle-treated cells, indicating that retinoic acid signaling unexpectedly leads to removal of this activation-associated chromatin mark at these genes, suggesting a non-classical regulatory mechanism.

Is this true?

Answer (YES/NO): NO